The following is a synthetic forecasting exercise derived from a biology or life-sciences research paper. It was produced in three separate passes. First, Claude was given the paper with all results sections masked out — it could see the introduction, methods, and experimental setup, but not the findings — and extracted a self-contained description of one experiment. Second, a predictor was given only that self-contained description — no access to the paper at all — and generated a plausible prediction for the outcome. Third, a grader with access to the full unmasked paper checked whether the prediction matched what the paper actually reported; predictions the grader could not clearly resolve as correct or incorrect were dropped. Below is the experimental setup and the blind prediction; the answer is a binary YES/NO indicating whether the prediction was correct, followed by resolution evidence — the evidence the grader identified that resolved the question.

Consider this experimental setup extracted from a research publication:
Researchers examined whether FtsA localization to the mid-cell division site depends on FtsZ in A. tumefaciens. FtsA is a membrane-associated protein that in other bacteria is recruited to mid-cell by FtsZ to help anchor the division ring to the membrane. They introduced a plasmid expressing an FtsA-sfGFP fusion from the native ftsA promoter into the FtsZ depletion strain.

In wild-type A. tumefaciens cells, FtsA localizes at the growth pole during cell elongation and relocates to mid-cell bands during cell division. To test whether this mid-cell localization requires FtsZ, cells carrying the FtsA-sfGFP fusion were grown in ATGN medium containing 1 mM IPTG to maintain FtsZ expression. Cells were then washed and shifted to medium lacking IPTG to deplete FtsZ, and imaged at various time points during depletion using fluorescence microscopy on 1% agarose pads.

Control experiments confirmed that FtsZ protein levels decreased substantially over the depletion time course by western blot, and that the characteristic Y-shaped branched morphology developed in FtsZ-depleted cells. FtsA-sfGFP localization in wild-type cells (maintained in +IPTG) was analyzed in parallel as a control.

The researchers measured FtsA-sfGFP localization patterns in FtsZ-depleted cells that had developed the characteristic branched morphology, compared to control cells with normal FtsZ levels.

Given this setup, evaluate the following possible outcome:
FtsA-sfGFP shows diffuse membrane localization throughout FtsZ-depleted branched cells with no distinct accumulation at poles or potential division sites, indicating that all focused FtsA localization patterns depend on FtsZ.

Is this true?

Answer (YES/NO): NO